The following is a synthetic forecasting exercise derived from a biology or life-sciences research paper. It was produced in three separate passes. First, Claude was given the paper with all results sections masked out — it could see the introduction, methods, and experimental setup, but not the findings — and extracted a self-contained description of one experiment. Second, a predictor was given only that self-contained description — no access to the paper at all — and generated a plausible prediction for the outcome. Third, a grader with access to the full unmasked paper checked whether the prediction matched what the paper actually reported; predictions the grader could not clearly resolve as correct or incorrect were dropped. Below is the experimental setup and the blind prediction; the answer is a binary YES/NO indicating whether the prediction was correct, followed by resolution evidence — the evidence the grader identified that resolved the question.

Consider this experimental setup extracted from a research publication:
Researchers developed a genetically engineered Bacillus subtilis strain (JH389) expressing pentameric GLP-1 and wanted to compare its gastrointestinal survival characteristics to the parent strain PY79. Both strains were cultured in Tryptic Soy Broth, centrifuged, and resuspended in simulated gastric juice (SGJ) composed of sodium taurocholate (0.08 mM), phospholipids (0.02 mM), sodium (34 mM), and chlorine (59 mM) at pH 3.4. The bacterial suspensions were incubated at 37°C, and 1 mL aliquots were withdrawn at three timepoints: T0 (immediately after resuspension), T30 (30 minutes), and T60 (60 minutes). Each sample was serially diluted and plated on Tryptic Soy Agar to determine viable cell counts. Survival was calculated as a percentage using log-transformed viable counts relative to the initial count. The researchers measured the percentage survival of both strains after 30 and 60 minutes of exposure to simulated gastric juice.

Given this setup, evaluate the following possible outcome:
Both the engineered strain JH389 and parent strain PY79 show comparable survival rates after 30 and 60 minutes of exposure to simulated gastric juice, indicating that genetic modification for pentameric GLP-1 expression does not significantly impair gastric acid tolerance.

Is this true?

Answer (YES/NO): YES